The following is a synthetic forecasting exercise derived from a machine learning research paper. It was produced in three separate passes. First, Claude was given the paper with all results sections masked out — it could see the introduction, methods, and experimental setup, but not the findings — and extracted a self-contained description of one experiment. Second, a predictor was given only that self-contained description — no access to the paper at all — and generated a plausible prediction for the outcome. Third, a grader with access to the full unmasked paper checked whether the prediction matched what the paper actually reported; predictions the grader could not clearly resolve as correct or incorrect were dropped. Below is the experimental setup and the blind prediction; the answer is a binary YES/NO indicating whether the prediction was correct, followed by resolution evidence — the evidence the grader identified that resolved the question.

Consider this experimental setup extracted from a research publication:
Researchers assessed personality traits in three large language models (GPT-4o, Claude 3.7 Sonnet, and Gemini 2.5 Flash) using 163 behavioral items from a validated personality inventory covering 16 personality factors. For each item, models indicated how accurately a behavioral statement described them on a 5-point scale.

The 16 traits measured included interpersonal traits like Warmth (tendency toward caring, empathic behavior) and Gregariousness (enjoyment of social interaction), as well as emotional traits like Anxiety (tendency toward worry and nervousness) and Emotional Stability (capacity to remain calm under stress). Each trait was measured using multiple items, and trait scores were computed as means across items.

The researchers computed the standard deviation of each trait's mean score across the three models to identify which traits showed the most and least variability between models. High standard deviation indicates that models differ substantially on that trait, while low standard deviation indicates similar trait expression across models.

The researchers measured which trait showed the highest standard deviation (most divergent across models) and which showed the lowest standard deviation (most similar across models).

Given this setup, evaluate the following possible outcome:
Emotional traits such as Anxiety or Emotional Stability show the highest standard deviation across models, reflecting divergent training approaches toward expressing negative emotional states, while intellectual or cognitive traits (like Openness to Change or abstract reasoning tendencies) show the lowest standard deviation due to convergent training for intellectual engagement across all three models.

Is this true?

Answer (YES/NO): NO